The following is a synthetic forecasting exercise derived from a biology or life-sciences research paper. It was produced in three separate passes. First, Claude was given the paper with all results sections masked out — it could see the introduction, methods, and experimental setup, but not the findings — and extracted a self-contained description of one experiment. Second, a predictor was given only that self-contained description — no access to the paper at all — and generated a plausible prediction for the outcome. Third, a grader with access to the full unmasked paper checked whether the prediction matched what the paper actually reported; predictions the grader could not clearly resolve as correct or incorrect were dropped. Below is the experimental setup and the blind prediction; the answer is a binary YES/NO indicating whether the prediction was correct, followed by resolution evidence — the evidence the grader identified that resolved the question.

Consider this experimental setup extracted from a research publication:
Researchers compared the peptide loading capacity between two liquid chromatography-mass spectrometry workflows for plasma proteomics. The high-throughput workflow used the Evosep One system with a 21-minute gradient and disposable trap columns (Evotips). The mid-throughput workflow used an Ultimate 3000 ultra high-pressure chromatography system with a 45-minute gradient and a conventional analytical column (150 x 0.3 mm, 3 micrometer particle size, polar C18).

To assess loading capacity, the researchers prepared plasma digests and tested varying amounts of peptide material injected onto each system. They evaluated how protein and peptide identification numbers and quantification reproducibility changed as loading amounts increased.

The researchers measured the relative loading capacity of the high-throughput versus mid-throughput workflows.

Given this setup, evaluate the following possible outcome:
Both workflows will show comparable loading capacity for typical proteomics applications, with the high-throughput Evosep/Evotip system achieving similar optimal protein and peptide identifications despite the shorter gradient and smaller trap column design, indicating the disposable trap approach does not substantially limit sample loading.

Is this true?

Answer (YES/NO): NO